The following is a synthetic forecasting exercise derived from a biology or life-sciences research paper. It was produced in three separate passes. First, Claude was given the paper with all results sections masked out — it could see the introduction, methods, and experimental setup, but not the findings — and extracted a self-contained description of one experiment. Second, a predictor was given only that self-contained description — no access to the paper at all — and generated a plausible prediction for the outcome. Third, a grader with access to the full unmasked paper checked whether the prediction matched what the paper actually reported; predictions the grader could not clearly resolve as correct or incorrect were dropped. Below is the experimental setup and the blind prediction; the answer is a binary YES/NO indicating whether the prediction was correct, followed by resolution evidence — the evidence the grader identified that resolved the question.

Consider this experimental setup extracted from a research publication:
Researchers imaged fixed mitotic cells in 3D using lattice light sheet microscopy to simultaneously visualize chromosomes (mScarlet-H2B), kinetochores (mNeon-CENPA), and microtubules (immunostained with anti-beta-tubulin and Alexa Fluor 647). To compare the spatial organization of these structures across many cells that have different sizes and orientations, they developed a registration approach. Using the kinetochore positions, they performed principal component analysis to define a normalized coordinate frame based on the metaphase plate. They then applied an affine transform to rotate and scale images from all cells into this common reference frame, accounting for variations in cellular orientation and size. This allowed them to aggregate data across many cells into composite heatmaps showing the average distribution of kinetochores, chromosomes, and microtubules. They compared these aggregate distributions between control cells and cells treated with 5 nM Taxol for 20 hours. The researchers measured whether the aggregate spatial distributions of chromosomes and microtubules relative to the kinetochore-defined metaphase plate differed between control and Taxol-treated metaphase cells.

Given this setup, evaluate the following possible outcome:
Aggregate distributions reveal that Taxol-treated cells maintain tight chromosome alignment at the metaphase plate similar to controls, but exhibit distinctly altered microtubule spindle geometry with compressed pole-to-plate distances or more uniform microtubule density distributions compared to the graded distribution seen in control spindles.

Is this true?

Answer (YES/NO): NO